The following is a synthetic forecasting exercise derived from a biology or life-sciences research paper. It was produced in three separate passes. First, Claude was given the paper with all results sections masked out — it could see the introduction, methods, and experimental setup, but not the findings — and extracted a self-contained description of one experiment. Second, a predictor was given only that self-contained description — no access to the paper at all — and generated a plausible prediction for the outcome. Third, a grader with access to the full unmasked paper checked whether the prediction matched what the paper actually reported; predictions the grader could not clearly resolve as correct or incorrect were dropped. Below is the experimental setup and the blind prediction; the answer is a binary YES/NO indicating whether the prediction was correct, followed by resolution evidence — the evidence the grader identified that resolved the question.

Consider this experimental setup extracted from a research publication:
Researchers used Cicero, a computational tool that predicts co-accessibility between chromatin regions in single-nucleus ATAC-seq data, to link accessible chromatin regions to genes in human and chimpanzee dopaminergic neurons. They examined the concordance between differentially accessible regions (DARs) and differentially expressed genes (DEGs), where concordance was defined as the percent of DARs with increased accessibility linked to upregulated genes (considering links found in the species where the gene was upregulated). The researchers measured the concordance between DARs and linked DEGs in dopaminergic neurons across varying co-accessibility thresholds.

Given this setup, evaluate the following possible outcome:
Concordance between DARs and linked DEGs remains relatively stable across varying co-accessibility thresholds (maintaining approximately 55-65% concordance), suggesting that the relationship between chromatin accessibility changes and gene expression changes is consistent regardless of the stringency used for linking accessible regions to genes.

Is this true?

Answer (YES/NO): NO